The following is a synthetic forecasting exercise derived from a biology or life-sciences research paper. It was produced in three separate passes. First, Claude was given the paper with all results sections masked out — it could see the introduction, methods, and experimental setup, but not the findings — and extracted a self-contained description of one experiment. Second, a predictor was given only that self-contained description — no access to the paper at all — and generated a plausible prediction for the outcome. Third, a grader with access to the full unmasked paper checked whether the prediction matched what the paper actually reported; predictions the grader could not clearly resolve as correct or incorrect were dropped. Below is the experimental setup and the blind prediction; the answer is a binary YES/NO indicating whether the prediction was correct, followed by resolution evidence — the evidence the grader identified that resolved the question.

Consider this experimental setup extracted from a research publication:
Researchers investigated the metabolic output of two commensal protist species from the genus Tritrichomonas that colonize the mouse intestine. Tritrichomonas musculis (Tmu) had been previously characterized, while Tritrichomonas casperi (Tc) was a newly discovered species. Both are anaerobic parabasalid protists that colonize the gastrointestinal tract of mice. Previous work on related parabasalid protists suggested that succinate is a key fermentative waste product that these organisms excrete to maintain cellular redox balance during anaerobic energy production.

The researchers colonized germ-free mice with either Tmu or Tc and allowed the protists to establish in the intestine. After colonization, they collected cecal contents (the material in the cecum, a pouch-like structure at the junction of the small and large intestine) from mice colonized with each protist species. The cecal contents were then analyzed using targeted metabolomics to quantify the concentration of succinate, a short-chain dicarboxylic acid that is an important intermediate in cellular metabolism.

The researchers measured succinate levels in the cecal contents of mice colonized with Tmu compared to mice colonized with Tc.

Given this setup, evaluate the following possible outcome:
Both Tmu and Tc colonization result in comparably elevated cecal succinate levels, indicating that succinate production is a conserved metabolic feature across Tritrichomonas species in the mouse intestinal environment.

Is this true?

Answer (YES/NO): NO